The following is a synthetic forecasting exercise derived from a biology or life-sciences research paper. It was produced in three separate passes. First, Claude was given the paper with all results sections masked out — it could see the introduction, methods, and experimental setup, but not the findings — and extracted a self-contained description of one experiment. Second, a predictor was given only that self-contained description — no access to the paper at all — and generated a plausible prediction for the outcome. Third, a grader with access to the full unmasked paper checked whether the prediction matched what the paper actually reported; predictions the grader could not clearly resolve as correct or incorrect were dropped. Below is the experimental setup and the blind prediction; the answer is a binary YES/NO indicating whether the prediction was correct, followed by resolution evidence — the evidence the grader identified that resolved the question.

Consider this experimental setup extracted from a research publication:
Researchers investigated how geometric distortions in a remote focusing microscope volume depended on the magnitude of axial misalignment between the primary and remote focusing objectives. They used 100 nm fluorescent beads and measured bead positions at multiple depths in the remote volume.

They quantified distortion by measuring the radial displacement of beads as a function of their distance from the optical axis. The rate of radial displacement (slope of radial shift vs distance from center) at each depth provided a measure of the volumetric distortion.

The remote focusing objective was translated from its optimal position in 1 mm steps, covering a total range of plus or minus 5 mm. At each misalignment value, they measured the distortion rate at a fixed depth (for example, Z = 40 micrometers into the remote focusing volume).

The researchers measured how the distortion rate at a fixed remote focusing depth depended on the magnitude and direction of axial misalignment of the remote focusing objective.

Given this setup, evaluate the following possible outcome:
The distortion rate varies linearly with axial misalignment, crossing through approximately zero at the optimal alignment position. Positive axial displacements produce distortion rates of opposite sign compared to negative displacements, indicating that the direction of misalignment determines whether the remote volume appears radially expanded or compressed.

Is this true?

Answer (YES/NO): YES